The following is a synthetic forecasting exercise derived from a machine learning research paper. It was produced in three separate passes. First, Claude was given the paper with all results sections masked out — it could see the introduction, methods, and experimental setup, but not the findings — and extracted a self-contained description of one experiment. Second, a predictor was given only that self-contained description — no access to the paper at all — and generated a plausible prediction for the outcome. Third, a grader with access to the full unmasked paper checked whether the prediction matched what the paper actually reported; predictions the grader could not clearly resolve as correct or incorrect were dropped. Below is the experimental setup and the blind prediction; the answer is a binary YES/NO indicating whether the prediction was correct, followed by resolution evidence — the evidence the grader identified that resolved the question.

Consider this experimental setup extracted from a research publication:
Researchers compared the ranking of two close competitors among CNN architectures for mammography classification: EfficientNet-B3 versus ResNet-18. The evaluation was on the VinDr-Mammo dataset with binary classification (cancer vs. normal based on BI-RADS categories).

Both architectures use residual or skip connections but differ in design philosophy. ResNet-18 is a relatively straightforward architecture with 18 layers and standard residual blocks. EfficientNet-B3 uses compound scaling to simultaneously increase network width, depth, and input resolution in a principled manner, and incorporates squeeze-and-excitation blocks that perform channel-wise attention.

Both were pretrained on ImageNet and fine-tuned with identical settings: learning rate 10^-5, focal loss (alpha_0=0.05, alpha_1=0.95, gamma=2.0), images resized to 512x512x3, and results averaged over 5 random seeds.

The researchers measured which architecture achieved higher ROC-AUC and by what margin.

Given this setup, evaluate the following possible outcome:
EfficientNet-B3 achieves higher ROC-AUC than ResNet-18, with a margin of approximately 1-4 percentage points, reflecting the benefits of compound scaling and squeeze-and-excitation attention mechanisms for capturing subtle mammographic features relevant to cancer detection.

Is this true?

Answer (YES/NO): YES